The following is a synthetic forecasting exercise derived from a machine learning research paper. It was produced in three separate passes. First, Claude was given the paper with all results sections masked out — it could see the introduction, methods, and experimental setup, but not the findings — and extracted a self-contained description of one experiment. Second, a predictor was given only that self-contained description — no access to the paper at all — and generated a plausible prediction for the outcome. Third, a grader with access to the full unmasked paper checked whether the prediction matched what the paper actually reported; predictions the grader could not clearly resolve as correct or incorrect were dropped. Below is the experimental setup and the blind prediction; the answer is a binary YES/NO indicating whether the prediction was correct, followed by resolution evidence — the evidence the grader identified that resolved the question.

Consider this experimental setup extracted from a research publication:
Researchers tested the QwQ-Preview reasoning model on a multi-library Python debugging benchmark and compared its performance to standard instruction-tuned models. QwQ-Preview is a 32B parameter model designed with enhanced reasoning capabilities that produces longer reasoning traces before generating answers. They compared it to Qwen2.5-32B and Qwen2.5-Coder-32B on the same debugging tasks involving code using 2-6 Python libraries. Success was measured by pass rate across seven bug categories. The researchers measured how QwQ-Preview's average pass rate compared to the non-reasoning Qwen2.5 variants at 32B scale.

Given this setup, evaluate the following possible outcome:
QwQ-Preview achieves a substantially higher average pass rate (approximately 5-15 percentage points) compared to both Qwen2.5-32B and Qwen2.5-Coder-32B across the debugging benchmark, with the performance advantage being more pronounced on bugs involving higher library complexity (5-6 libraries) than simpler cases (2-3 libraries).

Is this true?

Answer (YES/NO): NO